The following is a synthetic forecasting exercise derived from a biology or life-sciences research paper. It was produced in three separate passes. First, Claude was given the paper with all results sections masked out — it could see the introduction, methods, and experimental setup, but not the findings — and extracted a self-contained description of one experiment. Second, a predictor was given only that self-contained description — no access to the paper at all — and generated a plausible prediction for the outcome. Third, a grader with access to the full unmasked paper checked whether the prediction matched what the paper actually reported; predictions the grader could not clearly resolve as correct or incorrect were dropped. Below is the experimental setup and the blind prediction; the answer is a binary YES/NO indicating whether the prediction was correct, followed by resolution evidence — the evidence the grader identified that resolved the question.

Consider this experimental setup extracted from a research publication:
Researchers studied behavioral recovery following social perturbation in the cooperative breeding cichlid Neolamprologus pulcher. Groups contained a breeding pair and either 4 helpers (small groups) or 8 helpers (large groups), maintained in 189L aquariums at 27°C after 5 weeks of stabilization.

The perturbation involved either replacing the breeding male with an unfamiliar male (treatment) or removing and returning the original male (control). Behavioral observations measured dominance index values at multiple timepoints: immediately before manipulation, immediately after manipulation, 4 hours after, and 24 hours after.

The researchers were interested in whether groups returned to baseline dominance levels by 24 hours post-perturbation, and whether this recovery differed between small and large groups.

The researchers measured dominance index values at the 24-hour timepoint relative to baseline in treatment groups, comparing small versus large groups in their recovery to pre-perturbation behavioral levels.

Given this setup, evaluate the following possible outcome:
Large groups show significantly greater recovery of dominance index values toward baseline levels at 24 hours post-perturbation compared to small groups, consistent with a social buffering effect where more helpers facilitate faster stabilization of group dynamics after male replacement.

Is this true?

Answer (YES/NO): NO